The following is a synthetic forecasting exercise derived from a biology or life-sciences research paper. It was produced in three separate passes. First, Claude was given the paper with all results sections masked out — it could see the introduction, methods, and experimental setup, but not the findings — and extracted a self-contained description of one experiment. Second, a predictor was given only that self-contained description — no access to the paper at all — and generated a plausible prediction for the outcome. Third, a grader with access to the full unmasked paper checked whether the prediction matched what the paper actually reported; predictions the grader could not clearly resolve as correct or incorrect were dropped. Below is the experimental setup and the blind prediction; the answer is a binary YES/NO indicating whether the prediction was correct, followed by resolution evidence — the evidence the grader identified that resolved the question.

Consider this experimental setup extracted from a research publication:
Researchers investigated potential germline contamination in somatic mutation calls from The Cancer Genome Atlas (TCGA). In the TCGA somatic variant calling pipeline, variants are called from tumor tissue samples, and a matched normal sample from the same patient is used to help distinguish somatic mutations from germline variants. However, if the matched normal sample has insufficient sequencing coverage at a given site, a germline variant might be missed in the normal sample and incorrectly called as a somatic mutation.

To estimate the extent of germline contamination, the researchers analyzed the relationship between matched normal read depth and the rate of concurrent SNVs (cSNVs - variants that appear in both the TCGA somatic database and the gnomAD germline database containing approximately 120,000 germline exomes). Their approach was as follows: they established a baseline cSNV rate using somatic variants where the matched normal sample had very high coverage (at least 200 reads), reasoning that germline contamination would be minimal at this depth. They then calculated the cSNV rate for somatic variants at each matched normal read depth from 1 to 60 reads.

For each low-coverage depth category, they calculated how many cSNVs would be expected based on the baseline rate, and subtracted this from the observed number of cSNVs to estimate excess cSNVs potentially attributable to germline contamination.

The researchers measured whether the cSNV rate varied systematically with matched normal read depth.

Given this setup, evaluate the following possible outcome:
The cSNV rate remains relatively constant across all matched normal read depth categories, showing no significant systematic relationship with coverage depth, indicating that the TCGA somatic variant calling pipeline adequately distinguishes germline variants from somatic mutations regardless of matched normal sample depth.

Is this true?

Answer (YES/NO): NO